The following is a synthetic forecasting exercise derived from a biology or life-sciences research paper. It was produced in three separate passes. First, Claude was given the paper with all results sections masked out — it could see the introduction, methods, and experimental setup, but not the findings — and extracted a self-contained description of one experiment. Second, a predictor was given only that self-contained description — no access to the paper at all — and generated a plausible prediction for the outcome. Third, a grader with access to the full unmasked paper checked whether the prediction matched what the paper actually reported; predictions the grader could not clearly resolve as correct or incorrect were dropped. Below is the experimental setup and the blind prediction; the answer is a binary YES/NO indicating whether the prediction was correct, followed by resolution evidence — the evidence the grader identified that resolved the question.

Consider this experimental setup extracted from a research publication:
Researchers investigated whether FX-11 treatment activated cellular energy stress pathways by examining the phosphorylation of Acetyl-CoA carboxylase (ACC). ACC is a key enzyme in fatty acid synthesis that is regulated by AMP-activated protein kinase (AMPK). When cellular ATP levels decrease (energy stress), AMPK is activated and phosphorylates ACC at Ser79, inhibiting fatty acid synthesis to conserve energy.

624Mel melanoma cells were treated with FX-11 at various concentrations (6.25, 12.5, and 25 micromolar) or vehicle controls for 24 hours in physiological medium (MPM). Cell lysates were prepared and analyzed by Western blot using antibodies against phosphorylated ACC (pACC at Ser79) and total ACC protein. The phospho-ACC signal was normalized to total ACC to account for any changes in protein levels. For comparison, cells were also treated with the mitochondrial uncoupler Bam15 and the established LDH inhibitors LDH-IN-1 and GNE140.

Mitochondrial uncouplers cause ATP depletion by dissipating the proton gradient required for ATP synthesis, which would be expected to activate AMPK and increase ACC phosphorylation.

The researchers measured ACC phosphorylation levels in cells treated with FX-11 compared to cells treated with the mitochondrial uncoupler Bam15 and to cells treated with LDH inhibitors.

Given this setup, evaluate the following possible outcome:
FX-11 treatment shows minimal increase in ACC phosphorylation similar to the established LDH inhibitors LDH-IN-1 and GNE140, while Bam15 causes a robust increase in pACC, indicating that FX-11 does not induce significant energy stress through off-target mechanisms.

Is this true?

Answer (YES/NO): NO